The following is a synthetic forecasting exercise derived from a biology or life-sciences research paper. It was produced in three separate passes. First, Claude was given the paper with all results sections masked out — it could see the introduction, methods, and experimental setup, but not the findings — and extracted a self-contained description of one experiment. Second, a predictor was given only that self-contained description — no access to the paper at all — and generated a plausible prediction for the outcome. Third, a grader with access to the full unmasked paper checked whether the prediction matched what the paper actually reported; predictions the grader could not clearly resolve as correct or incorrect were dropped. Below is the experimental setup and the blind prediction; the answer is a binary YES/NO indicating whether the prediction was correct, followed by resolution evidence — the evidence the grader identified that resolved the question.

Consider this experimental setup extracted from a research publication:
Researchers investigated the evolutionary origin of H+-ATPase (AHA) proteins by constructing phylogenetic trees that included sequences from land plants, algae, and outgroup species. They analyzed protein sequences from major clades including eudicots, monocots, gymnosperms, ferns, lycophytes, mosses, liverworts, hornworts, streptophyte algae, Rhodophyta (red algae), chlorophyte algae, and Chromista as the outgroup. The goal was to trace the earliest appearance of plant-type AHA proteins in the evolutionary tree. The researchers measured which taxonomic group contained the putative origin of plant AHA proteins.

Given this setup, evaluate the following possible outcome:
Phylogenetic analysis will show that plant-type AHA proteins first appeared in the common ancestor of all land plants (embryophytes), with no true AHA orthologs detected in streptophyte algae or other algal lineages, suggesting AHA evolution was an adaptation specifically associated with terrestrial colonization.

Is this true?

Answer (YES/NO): NO